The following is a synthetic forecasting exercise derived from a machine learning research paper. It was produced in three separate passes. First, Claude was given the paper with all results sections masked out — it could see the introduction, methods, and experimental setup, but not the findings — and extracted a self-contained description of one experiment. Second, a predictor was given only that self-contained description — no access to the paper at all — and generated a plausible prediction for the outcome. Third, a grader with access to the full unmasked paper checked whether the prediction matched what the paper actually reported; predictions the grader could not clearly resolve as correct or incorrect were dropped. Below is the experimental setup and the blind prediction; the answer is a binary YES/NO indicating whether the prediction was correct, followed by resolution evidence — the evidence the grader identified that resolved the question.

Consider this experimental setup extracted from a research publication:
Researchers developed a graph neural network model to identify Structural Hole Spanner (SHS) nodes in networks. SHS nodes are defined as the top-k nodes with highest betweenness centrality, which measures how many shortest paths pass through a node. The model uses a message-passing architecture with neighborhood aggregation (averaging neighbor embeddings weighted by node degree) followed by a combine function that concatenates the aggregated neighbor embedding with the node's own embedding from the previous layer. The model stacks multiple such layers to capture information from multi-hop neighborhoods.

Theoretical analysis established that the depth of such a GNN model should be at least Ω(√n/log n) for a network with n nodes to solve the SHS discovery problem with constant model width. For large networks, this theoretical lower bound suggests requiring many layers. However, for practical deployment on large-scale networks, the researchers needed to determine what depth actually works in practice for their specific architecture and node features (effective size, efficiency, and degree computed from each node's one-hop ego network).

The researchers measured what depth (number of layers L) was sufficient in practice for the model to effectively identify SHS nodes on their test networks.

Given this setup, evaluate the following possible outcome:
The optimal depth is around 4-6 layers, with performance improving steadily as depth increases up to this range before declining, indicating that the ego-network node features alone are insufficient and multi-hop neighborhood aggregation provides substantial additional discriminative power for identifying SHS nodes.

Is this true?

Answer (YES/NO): NO